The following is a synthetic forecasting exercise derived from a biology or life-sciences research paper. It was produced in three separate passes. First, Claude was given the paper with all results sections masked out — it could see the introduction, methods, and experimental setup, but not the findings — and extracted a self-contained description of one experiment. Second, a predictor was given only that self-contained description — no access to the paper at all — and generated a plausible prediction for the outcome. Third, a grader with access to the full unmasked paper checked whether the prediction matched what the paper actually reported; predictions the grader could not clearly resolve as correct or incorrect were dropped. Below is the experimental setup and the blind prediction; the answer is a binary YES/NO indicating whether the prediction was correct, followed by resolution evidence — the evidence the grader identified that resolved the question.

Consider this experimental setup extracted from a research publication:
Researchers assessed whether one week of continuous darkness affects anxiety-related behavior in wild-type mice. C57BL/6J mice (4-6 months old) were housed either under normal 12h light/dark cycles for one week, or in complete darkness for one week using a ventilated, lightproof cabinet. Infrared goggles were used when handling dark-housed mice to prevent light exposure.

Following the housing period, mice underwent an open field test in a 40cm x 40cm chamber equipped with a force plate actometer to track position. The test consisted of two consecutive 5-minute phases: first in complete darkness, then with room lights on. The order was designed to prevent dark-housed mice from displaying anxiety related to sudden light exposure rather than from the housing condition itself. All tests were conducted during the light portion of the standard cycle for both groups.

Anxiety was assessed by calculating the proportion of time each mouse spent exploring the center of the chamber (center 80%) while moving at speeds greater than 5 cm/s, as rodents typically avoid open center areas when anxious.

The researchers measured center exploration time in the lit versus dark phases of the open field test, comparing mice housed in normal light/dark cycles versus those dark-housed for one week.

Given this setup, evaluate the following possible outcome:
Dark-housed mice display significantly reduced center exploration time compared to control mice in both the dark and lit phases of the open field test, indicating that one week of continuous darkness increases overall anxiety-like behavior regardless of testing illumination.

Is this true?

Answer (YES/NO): NO